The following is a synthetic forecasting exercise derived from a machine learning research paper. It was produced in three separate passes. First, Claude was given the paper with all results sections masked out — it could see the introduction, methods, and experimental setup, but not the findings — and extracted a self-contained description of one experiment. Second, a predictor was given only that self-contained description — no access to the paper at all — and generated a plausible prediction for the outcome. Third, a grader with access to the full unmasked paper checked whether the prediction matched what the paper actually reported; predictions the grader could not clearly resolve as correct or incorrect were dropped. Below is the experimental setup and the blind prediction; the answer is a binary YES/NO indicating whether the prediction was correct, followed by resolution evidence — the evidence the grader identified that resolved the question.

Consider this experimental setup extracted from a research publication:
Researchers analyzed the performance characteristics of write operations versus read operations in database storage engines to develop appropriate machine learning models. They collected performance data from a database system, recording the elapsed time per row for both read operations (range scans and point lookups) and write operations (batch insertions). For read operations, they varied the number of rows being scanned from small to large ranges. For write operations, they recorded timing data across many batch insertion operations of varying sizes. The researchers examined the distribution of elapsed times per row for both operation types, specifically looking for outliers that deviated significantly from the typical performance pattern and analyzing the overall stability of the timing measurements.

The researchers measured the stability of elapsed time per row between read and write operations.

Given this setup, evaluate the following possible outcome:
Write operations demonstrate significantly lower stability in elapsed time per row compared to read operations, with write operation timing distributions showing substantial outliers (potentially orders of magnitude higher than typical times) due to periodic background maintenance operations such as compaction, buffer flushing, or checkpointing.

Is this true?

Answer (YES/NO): NO